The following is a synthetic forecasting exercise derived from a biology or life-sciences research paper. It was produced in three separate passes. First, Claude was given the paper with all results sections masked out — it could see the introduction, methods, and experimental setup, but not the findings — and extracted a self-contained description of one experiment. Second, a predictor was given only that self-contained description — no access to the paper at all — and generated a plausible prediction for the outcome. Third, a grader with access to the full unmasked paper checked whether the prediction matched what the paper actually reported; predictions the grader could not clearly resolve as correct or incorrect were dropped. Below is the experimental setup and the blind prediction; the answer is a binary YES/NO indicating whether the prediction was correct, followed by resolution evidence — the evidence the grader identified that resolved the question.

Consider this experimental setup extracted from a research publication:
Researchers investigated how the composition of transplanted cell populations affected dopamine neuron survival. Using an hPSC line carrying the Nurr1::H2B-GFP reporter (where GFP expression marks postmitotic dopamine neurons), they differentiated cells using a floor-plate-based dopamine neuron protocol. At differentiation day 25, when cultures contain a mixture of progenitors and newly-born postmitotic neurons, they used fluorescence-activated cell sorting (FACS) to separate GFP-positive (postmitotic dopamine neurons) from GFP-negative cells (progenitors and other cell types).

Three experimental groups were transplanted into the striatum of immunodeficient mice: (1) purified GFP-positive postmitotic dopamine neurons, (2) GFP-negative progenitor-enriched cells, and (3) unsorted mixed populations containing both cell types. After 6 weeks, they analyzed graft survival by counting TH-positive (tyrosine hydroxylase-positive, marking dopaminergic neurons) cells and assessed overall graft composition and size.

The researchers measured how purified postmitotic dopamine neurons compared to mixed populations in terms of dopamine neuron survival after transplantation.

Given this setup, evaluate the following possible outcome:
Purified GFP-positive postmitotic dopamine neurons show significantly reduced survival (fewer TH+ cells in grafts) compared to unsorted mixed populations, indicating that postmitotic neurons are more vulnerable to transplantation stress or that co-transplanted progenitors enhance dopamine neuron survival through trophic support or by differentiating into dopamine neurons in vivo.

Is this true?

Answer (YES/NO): NO